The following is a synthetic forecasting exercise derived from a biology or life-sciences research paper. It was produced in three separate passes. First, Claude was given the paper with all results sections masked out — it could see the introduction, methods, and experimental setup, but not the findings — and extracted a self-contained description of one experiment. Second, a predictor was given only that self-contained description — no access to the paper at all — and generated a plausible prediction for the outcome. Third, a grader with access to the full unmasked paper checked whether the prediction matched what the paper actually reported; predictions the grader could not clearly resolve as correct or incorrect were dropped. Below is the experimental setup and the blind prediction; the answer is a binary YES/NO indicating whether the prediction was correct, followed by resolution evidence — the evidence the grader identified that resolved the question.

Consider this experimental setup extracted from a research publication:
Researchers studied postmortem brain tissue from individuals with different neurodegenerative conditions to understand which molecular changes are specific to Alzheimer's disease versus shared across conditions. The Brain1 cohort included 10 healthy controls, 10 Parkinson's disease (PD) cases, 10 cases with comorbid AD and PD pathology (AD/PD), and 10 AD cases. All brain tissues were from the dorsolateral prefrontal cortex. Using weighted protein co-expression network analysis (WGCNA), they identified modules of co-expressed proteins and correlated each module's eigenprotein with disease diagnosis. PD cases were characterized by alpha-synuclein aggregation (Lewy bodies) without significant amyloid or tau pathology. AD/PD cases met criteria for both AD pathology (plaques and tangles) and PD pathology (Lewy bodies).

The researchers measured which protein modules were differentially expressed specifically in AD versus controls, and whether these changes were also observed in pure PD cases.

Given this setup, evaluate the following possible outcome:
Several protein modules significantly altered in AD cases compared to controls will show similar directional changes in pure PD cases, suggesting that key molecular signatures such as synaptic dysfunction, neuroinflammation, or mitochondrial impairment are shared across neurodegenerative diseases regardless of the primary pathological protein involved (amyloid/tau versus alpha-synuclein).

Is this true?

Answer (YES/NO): NO